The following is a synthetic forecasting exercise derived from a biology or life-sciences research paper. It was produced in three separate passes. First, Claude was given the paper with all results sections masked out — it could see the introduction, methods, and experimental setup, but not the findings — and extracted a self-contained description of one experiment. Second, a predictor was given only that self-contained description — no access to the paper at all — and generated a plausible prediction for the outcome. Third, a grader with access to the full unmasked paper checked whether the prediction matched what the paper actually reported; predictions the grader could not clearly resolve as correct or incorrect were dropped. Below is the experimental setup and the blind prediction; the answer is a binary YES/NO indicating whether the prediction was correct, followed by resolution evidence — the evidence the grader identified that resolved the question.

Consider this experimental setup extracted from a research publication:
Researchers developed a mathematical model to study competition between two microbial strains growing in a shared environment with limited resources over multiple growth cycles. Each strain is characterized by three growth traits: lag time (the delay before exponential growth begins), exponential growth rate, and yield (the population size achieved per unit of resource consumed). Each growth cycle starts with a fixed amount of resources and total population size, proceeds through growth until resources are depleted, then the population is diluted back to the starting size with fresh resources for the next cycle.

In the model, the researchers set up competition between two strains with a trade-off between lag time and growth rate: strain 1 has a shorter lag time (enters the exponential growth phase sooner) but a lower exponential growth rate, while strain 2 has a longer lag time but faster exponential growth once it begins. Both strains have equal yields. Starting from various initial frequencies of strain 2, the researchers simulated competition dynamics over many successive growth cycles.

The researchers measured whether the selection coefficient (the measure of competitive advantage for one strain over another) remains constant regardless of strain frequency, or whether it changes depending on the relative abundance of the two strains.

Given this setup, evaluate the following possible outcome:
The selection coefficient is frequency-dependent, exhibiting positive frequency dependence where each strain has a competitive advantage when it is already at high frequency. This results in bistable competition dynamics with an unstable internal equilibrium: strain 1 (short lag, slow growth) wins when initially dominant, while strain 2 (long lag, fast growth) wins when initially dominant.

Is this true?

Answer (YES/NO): NO